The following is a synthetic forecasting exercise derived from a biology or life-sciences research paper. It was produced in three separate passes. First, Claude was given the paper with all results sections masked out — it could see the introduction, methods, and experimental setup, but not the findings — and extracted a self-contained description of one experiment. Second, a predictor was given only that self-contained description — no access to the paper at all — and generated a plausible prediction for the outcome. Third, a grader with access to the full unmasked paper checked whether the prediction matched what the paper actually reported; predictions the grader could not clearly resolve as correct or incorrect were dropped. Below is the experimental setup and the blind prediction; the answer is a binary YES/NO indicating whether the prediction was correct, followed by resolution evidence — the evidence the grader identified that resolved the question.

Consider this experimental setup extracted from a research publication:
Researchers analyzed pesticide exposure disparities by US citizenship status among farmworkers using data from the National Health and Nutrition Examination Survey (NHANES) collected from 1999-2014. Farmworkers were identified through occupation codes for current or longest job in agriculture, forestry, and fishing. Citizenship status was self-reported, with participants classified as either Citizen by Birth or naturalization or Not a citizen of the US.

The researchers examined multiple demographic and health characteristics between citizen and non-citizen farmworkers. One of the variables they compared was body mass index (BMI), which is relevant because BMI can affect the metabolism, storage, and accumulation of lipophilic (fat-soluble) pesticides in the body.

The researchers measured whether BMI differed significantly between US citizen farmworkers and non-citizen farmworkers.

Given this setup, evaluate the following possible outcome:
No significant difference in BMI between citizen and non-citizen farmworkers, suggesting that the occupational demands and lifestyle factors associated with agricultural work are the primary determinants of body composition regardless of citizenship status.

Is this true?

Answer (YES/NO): NO